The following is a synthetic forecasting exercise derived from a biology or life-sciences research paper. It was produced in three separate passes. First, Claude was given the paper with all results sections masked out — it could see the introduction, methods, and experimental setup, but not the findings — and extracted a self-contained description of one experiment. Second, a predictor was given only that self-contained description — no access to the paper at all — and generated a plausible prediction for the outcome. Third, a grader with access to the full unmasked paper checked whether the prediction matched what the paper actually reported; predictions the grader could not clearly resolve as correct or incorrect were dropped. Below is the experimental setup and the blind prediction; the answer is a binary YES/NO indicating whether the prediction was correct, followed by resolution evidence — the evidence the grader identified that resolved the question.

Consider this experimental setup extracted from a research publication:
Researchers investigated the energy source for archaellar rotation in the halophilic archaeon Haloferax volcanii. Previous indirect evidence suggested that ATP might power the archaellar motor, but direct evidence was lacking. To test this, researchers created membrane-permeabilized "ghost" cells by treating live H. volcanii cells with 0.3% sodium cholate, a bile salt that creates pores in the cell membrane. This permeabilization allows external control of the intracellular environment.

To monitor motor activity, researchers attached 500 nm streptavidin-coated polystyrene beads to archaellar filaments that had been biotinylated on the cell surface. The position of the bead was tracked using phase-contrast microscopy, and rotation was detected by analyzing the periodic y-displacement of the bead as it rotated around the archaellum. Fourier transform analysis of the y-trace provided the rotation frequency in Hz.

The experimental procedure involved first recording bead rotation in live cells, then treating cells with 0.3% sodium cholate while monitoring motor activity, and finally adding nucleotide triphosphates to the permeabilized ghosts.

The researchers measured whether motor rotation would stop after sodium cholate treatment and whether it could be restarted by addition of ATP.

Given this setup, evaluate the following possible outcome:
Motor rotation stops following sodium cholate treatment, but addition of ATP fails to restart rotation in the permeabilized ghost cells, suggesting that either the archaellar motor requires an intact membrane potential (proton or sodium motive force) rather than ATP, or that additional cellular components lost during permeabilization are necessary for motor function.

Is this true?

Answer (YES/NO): NO